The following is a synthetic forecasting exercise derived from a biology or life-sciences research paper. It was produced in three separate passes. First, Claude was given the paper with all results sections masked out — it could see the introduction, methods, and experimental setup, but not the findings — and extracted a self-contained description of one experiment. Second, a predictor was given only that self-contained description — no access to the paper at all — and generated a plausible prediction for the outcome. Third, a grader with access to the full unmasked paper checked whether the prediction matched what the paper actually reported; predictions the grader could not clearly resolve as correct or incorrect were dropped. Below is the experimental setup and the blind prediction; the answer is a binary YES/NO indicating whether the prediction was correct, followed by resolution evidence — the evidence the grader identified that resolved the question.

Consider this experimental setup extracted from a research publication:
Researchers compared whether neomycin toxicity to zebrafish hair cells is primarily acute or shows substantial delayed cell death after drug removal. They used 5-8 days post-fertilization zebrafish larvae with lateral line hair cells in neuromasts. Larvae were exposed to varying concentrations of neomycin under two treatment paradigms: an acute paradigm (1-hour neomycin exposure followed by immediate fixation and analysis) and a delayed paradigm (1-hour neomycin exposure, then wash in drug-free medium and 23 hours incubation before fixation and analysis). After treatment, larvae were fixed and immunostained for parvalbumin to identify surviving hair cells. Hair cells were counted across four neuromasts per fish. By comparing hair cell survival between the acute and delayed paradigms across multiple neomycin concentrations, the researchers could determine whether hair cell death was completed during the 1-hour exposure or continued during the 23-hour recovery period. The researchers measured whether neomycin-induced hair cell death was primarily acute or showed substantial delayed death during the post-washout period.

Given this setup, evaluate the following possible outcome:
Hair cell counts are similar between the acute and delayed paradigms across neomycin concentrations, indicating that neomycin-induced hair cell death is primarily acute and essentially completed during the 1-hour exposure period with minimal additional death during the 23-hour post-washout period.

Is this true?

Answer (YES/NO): NO